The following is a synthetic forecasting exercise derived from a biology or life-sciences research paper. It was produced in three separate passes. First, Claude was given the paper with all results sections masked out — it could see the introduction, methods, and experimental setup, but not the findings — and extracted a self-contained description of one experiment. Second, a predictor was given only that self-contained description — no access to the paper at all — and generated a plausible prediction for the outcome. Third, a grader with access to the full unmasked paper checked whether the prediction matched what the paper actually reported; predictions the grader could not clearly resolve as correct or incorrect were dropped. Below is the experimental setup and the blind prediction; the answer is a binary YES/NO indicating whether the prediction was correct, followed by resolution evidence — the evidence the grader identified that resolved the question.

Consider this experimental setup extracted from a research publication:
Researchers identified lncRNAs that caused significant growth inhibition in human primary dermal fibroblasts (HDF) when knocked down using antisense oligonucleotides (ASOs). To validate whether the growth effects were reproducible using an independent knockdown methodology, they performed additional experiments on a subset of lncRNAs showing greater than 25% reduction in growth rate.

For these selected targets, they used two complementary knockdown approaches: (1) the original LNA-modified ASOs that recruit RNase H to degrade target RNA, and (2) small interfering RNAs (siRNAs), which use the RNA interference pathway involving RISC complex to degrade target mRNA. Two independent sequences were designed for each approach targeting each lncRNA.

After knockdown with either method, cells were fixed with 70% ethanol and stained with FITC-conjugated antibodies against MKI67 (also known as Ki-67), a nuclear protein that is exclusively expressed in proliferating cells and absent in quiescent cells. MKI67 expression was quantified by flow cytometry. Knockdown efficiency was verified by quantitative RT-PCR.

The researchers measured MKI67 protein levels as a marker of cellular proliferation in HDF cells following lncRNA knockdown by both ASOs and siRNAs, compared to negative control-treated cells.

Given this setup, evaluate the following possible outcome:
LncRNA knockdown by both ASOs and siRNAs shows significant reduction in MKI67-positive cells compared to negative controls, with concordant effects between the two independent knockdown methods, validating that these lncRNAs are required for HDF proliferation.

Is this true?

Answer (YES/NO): YES